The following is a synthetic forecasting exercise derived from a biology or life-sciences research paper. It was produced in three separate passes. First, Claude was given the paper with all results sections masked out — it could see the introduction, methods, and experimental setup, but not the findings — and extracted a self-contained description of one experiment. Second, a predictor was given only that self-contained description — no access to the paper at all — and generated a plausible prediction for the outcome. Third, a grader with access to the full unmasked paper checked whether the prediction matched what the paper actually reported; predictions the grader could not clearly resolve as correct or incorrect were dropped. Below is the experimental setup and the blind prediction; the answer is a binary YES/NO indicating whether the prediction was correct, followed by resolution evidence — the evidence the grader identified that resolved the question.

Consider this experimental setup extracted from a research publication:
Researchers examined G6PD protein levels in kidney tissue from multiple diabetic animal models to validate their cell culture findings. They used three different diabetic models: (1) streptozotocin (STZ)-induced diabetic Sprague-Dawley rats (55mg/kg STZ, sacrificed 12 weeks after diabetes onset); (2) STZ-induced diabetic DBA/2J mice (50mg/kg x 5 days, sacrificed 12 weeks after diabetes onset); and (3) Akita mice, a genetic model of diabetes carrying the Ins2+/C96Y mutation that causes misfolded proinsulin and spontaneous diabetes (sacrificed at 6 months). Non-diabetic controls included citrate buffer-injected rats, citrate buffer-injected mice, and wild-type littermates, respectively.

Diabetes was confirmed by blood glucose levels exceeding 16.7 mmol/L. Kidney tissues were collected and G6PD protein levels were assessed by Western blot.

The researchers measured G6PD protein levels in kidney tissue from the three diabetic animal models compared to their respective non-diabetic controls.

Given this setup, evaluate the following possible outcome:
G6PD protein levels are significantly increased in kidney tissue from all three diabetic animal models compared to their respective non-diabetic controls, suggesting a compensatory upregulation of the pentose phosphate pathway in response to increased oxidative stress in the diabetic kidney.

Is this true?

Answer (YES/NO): NO